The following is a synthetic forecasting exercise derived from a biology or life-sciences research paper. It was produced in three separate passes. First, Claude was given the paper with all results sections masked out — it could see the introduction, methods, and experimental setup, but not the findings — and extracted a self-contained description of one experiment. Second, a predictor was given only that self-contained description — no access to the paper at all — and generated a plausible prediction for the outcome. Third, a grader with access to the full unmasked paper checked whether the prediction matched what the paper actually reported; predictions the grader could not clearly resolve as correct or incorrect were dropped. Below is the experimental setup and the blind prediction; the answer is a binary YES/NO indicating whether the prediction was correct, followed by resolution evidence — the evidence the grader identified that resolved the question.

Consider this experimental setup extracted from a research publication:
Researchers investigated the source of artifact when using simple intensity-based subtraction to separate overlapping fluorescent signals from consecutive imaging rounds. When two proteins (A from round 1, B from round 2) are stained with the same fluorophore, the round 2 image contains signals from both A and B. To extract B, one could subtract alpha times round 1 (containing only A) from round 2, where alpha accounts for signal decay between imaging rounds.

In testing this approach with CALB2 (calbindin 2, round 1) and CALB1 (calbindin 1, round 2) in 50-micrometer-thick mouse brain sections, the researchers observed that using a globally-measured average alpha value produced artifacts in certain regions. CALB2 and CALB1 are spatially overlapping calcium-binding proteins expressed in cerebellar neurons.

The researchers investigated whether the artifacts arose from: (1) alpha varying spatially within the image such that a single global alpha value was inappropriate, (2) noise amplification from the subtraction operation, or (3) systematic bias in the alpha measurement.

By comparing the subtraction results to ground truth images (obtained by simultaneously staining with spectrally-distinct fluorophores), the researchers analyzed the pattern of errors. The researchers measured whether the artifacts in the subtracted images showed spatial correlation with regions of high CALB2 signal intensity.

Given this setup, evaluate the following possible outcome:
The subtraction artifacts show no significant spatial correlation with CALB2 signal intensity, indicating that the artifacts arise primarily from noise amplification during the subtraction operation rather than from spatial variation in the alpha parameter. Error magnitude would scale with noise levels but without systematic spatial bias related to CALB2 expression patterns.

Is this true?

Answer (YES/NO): NO